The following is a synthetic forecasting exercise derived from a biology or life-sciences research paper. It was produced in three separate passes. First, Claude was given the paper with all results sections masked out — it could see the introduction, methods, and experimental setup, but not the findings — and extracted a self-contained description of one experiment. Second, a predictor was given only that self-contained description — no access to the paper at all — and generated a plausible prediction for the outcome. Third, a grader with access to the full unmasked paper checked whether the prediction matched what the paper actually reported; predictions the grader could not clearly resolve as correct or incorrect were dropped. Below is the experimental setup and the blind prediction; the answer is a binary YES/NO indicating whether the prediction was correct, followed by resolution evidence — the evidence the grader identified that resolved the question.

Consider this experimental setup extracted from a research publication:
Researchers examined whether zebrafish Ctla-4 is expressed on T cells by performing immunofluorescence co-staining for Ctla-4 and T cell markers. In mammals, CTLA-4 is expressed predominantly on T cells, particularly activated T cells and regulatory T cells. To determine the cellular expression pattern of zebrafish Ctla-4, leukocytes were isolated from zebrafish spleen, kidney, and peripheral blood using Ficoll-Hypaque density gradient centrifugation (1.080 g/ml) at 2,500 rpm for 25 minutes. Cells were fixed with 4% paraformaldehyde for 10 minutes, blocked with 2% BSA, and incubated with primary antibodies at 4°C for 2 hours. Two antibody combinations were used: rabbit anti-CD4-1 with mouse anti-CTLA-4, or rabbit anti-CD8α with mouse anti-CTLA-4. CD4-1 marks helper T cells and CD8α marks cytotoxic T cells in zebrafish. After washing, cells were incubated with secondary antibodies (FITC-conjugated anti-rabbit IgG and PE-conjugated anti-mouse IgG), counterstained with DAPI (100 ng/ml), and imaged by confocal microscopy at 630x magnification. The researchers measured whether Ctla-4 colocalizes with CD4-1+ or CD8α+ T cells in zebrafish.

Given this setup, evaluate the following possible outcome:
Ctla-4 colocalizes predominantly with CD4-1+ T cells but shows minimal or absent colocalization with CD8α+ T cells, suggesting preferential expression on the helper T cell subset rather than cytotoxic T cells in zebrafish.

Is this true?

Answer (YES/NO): NO